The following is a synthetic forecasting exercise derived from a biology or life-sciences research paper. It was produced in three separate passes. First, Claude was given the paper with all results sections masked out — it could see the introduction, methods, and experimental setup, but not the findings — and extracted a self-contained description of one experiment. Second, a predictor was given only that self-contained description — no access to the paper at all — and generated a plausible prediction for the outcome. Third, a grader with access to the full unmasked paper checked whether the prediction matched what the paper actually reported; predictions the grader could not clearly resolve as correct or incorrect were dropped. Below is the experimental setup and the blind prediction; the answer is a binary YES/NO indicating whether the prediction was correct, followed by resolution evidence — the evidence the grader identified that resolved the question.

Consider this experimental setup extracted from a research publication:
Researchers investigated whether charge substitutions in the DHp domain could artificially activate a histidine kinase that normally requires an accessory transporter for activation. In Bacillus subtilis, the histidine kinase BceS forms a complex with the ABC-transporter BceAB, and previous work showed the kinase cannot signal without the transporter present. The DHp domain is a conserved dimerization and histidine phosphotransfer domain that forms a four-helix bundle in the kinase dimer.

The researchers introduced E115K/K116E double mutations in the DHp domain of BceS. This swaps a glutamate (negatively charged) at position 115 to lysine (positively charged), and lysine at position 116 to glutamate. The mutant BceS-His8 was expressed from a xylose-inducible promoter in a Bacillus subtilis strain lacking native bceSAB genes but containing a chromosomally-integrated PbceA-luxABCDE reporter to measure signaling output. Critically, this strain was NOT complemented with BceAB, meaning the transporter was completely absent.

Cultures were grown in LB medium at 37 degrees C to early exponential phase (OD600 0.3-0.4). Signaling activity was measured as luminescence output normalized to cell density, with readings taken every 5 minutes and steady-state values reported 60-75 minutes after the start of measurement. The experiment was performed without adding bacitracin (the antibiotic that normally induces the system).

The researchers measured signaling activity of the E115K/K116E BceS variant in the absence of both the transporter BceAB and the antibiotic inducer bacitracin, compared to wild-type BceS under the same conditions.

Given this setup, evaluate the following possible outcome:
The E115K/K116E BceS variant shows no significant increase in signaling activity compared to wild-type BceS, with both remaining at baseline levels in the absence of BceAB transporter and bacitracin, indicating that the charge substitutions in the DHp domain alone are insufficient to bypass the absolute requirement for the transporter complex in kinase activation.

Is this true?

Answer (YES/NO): NO